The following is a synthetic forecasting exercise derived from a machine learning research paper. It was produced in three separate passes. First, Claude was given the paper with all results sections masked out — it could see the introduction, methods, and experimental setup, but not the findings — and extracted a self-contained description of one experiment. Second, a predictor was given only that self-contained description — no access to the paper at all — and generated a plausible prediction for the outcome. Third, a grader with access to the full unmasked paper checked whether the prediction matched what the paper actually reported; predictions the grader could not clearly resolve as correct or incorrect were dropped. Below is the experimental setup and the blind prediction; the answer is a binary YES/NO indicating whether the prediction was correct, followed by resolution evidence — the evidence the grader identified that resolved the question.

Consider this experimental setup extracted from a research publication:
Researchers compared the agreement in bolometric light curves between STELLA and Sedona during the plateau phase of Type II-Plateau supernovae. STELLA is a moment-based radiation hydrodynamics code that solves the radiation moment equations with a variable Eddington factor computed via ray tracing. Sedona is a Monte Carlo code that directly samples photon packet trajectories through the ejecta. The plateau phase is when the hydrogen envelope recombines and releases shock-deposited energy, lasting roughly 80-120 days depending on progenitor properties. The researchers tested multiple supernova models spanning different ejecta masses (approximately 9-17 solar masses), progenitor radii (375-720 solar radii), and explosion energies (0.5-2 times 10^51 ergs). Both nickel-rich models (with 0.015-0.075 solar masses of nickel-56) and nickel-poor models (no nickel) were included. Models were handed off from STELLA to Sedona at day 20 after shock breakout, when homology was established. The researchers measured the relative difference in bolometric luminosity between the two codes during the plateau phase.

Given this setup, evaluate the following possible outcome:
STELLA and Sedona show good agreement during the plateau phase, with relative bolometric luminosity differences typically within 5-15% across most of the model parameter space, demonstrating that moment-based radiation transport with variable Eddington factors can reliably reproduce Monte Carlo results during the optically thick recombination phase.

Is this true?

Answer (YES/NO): YES